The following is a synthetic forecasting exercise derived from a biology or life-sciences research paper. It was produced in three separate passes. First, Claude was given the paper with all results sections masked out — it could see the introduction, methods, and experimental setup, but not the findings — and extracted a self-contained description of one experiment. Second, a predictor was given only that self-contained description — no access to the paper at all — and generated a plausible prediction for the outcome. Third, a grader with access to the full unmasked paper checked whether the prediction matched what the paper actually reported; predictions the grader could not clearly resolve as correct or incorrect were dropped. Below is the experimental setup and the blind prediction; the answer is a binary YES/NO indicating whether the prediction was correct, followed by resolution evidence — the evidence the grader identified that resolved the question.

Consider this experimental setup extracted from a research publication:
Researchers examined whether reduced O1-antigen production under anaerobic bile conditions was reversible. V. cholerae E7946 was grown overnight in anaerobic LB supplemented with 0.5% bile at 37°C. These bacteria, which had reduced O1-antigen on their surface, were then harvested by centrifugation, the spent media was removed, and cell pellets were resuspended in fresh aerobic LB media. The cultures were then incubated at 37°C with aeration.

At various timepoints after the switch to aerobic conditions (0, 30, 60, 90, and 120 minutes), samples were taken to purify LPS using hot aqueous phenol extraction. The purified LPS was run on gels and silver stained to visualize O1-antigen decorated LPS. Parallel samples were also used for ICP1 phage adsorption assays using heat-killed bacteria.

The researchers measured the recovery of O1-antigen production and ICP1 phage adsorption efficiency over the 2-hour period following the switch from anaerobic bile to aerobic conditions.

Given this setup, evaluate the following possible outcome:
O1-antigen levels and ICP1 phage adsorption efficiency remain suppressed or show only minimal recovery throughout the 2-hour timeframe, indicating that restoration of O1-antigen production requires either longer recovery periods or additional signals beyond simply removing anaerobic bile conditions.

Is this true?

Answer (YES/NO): NO